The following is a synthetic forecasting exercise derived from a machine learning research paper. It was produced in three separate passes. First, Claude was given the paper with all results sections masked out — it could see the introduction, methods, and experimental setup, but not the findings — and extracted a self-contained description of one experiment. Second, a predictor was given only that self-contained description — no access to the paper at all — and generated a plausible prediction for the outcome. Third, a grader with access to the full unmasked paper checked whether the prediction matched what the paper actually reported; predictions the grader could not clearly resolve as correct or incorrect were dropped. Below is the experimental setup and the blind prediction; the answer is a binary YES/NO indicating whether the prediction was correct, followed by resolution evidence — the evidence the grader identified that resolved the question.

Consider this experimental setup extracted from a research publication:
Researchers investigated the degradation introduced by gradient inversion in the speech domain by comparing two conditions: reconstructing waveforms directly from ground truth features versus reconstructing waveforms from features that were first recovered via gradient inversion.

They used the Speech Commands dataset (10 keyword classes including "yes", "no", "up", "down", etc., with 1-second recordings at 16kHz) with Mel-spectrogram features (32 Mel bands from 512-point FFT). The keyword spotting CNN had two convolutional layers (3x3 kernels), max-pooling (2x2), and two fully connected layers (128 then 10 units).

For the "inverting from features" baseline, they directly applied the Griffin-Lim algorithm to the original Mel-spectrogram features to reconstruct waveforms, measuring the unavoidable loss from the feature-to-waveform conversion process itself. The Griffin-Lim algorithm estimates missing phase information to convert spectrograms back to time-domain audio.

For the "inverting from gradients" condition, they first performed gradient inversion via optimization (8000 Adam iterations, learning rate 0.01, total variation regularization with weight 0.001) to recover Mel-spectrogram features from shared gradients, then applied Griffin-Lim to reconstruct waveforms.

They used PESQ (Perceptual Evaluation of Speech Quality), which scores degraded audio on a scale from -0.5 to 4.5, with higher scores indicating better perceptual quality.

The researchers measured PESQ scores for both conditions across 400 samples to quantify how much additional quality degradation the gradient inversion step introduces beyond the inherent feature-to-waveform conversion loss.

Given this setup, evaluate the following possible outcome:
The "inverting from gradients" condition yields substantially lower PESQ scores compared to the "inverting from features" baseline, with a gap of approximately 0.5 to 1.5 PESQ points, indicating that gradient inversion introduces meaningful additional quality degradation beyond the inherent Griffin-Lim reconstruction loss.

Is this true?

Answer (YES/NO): NO